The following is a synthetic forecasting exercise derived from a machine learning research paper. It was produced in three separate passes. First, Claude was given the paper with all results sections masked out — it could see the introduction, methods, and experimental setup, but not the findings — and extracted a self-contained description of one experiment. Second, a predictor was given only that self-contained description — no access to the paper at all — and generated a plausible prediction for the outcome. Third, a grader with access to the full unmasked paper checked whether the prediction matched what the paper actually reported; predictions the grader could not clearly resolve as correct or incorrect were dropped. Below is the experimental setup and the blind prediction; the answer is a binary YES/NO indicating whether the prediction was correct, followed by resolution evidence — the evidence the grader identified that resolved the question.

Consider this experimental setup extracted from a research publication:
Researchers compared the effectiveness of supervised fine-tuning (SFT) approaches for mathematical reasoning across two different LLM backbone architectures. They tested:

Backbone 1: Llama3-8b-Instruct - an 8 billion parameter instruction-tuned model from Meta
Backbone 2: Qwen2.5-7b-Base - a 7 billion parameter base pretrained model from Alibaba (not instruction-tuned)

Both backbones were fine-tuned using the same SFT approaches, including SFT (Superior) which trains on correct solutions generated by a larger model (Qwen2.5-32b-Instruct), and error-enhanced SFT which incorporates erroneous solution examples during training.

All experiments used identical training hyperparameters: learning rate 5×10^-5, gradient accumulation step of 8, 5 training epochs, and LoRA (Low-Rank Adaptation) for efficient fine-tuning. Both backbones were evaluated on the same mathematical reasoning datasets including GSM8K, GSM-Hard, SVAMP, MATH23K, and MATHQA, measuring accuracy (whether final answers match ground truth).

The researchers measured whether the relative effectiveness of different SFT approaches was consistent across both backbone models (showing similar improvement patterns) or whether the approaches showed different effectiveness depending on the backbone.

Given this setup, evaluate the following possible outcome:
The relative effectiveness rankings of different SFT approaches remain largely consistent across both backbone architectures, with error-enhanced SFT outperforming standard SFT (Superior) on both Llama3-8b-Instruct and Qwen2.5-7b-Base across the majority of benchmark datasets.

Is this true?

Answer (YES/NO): YES